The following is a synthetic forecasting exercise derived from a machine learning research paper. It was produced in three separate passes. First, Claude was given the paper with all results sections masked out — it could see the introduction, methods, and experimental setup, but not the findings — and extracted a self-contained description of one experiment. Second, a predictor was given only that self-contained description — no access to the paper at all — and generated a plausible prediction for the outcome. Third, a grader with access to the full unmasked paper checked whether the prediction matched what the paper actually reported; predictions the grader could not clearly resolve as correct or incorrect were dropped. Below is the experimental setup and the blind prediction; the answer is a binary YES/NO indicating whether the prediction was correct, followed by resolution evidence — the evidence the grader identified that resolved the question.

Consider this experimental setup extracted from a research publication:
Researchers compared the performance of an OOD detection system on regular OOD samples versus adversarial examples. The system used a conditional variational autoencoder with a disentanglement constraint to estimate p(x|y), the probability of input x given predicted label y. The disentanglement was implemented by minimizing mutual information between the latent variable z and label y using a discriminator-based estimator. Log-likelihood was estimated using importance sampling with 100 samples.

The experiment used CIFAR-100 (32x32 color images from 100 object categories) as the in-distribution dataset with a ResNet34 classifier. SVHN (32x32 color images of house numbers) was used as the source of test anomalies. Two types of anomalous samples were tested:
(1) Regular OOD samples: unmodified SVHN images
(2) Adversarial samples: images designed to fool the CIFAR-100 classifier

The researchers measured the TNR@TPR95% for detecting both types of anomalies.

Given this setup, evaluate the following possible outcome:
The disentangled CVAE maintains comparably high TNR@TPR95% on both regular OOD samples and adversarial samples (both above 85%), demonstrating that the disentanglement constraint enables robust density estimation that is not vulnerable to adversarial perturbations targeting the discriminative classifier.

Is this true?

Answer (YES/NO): YES